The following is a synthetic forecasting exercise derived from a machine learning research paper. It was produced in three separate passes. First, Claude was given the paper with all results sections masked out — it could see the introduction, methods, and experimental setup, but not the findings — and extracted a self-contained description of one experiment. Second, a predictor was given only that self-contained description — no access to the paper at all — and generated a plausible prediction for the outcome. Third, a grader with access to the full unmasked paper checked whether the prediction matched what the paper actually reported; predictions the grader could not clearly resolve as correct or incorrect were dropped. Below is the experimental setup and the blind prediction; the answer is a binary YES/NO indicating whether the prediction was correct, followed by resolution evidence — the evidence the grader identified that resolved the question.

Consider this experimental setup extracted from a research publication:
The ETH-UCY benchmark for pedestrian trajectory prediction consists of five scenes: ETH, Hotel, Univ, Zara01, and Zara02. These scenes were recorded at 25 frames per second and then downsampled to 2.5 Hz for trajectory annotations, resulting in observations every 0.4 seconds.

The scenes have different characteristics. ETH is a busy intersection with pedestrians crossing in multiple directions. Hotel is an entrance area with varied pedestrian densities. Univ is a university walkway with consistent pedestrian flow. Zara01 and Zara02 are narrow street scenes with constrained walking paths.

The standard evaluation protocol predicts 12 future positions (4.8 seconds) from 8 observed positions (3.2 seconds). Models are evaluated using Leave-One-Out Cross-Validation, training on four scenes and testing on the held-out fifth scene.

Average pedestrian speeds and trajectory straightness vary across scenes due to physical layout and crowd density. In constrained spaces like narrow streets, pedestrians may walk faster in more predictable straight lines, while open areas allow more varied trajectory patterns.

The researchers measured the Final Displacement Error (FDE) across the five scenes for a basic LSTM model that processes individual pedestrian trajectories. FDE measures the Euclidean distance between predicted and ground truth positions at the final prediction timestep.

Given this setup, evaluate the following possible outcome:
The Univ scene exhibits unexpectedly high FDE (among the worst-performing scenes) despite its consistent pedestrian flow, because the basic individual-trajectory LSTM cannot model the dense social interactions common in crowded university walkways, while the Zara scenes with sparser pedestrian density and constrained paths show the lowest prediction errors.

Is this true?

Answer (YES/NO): NO